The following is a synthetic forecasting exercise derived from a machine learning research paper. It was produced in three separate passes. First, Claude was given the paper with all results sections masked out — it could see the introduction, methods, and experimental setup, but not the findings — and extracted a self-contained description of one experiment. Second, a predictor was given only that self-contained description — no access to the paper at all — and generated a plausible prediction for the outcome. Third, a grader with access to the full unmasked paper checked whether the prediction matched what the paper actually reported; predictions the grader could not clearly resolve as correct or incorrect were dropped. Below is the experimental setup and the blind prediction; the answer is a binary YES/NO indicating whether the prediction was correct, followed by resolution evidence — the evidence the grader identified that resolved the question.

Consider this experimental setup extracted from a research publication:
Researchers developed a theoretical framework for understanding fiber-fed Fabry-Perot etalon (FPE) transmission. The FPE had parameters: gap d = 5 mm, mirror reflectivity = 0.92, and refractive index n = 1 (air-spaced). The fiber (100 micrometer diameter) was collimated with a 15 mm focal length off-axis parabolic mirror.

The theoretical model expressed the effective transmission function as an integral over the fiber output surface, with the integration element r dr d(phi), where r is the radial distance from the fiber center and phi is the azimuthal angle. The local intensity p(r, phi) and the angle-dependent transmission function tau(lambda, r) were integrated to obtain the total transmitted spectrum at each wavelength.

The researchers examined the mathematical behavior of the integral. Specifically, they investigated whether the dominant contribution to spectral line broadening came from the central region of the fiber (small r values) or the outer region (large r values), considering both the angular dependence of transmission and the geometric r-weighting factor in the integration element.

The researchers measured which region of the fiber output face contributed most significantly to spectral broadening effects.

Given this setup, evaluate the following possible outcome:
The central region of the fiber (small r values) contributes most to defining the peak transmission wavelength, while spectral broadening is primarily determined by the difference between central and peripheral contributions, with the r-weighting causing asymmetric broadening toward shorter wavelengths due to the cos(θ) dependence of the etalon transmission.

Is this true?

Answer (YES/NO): NO